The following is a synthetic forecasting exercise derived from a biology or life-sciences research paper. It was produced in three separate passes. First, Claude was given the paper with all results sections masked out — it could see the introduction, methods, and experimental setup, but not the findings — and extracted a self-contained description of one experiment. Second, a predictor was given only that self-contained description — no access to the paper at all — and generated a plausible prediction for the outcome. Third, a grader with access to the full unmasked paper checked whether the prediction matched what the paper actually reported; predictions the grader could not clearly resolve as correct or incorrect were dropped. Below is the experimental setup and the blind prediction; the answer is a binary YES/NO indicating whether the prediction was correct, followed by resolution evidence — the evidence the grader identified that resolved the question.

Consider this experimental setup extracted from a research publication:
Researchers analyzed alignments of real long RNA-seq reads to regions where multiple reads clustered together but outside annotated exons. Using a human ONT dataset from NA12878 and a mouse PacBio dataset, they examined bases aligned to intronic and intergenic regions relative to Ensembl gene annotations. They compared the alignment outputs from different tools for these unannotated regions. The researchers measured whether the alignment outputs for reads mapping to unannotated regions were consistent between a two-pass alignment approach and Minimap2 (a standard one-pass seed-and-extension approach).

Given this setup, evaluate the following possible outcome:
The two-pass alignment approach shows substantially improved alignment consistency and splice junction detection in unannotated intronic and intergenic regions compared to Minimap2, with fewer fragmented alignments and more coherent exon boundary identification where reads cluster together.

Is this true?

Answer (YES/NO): NO